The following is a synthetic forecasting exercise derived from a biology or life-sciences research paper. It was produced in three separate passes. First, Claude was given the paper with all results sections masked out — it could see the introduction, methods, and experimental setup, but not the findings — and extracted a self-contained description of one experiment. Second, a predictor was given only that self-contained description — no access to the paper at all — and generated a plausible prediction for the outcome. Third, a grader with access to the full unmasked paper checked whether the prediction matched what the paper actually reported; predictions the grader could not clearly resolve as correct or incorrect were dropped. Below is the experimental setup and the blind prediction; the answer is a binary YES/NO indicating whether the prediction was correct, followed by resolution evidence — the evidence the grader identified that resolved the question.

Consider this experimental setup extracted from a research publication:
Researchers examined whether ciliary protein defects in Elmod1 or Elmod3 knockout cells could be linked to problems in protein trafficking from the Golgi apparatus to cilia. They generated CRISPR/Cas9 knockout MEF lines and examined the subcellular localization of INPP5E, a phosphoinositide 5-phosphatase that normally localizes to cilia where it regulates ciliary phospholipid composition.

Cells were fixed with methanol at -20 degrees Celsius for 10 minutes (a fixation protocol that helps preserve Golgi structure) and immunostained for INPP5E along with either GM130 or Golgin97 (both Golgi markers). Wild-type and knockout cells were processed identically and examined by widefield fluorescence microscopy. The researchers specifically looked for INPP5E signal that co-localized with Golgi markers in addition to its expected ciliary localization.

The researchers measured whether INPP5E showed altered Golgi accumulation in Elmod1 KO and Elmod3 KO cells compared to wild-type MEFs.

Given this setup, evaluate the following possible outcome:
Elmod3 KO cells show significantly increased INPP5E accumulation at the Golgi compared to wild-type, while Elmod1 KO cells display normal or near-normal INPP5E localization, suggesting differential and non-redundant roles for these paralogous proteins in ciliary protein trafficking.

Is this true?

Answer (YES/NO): NO